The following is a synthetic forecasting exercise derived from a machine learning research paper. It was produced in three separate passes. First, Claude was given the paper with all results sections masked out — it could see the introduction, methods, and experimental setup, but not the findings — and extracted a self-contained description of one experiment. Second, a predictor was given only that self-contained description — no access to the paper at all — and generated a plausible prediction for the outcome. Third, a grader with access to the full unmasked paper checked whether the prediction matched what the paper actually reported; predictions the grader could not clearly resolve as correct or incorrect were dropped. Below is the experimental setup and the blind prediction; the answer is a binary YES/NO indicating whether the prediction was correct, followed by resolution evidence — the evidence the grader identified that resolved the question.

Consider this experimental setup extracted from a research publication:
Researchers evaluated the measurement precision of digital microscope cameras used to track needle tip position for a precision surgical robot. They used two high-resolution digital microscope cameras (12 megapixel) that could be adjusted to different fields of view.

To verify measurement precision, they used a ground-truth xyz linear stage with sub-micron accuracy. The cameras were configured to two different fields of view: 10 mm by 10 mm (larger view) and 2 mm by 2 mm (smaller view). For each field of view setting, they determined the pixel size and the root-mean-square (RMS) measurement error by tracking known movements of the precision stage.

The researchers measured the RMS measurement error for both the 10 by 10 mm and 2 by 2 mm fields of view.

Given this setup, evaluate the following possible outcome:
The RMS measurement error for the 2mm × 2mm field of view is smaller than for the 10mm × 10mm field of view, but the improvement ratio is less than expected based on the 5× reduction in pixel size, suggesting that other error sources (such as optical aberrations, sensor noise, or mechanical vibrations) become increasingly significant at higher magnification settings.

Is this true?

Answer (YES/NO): NO